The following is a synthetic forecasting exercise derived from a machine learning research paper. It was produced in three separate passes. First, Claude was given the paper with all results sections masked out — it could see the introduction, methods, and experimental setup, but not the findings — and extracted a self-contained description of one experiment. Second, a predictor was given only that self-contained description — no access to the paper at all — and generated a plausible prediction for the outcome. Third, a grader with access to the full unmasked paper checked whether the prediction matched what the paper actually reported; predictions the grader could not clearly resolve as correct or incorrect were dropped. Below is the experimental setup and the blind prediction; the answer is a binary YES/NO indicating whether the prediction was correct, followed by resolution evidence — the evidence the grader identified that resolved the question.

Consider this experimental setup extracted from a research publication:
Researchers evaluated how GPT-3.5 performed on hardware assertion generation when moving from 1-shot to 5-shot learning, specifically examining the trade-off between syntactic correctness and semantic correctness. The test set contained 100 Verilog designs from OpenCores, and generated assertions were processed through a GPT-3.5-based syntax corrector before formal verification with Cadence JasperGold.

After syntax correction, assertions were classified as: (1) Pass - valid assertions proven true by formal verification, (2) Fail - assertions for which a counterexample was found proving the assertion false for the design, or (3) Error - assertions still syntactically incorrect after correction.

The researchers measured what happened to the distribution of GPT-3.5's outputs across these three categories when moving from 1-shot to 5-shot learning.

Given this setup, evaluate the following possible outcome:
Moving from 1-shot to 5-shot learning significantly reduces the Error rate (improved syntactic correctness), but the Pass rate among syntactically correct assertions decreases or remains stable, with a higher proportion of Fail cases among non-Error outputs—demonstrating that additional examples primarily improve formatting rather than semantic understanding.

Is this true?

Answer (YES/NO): NO